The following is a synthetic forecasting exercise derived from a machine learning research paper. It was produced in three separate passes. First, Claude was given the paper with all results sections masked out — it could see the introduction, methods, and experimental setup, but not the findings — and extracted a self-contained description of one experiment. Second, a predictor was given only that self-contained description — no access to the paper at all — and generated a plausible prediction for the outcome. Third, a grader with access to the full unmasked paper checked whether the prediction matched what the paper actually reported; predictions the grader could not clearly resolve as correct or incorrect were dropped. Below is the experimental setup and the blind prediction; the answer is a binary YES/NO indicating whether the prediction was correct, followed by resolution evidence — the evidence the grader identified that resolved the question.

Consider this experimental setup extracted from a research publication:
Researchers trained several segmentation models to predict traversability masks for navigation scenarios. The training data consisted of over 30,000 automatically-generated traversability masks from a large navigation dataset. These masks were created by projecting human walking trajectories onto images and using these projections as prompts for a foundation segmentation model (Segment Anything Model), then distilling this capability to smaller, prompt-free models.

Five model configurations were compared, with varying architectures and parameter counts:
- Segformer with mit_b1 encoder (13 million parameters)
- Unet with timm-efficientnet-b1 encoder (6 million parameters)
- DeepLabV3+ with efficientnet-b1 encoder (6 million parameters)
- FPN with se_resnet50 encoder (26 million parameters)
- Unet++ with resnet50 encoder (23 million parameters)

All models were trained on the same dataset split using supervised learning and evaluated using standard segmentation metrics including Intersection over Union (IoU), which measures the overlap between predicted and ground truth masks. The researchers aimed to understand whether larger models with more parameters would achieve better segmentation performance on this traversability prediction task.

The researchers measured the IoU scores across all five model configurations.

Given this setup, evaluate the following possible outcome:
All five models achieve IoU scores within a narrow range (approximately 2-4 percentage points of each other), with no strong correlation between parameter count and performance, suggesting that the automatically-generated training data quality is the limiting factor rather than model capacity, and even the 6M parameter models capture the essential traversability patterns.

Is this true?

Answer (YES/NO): NO